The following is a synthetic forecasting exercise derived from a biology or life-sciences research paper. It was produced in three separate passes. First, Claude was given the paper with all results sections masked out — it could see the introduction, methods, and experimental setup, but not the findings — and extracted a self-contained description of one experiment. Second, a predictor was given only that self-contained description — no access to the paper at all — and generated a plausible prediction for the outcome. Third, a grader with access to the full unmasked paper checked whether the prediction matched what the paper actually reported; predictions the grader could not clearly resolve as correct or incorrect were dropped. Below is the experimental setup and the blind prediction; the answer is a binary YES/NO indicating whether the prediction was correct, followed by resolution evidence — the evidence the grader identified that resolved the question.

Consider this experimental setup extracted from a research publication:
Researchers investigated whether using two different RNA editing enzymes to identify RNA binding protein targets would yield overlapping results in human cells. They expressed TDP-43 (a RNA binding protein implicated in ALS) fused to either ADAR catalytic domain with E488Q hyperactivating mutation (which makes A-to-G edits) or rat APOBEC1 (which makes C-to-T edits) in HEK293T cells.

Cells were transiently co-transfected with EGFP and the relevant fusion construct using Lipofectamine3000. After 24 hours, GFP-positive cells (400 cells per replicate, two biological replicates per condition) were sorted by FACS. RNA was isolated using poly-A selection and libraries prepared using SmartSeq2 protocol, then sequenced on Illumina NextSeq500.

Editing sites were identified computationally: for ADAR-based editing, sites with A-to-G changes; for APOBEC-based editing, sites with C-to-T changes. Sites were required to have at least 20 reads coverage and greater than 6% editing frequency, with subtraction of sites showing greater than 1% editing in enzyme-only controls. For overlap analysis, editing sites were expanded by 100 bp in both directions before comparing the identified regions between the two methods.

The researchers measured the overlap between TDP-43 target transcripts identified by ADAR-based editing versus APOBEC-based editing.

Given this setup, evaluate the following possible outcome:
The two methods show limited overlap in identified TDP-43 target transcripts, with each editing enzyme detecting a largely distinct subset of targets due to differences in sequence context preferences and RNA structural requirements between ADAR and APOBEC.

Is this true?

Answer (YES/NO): NO